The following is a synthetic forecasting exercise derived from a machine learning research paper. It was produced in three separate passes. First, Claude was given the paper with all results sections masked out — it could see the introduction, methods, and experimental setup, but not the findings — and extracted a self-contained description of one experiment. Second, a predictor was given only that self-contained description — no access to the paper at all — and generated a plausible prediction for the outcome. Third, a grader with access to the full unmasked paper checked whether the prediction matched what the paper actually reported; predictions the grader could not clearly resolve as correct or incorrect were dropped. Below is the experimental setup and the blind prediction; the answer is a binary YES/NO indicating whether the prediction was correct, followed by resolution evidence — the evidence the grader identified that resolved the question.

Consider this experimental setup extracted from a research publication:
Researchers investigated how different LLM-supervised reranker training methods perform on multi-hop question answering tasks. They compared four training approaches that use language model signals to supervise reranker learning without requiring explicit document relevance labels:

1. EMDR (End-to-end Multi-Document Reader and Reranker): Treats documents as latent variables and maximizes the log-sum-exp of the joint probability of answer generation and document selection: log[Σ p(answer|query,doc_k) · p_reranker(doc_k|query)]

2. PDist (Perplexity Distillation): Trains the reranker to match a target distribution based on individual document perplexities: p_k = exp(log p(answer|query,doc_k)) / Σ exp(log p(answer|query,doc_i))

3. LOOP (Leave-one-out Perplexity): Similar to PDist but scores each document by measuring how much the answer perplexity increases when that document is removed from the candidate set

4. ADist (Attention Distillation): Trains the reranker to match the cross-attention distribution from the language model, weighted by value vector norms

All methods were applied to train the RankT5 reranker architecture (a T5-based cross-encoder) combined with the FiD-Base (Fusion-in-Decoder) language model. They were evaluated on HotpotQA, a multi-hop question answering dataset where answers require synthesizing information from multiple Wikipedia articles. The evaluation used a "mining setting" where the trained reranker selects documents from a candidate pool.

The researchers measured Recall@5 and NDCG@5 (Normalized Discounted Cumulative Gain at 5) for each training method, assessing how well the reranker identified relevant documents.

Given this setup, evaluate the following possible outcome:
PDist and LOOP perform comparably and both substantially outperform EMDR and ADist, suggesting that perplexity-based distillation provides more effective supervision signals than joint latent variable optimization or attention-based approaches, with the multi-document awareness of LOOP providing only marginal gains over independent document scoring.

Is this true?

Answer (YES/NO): NO